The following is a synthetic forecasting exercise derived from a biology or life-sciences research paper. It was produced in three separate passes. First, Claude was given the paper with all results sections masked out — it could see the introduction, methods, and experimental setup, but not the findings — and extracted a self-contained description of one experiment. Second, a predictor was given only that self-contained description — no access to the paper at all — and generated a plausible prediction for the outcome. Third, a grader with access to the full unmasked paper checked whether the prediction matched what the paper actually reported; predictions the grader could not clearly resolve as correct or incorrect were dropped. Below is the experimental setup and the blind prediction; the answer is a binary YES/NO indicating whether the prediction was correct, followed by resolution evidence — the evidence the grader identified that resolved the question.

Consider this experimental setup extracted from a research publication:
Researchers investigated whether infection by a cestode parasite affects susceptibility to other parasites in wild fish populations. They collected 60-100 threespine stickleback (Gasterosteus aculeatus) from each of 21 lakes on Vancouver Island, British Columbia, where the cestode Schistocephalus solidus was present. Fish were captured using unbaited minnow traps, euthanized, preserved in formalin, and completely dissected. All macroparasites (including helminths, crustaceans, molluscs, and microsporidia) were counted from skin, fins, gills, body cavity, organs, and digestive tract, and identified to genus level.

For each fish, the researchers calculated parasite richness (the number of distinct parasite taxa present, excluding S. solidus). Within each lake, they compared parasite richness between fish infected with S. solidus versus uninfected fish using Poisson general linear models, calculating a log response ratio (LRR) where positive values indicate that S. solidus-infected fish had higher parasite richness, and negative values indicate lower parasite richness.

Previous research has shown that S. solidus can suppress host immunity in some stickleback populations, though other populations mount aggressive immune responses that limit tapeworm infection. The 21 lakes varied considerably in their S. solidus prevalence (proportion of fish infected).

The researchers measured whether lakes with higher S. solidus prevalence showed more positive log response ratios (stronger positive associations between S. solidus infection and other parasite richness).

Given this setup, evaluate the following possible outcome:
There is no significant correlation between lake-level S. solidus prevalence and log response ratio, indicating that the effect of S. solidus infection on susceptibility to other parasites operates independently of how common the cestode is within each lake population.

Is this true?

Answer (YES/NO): NO